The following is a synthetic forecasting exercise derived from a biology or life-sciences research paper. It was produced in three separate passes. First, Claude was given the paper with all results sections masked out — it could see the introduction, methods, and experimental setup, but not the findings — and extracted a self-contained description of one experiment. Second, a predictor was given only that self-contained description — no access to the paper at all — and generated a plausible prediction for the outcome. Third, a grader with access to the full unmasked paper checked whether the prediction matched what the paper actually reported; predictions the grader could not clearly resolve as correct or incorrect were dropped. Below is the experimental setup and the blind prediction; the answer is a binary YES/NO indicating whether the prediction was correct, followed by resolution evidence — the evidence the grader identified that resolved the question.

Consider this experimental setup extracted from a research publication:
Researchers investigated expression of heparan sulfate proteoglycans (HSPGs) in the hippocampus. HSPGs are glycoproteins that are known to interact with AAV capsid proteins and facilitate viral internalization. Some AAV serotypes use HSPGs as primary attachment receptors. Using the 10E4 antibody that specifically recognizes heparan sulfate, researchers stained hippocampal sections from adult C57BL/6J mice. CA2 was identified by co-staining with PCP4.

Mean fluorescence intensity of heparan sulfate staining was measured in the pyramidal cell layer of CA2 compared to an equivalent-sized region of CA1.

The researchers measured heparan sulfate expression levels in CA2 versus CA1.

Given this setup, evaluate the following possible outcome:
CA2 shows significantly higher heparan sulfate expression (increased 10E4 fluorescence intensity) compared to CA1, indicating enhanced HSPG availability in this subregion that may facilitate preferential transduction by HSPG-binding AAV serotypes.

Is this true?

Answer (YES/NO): YES